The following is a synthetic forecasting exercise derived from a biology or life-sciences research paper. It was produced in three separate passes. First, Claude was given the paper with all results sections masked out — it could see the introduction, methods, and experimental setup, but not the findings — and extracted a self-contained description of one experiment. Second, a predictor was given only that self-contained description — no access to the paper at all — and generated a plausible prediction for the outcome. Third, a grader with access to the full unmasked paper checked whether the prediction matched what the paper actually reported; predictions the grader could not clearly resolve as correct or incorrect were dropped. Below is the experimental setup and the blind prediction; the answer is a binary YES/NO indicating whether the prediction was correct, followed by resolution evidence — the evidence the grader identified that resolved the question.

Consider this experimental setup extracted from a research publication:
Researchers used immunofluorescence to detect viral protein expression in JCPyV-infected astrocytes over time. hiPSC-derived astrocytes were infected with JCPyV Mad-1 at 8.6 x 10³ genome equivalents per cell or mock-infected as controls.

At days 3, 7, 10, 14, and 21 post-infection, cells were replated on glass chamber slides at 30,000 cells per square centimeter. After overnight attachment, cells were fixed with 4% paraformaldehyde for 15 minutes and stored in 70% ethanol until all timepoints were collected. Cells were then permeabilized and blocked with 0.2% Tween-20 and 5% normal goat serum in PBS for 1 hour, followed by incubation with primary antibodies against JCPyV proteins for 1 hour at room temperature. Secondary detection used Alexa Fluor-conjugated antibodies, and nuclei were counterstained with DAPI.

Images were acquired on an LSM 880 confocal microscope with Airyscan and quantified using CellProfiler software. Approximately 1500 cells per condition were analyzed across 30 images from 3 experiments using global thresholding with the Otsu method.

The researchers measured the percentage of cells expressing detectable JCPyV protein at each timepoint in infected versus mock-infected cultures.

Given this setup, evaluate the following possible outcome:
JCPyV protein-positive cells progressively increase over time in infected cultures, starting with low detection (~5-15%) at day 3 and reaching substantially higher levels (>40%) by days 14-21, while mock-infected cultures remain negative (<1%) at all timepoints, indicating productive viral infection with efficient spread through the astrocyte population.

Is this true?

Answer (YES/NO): NO